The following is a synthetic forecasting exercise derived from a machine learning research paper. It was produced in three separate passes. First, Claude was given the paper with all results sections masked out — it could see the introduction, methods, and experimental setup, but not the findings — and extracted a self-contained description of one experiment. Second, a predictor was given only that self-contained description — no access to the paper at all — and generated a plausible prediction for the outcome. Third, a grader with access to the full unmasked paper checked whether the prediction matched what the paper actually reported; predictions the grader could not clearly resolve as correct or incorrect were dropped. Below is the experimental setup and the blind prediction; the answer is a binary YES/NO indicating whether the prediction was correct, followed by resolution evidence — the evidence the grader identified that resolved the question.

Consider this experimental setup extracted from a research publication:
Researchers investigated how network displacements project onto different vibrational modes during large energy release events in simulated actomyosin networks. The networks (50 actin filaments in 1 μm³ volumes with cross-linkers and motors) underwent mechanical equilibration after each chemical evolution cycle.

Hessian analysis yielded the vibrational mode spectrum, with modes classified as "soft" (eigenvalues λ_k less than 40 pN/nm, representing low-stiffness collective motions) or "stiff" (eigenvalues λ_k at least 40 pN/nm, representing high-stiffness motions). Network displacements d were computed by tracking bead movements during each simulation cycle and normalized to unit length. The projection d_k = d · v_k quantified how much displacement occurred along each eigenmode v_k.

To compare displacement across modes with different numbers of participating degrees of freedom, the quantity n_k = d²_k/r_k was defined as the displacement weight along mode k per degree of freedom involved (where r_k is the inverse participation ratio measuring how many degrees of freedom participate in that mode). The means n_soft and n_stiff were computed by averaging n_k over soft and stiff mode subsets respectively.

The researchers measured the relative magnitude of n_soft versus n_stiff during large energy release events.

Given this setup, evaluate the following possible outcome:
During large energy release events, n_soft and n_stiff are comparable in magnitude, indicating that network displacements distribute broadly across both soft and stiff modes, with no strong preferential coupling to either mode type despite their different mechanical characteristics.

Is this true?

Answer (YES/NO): NO